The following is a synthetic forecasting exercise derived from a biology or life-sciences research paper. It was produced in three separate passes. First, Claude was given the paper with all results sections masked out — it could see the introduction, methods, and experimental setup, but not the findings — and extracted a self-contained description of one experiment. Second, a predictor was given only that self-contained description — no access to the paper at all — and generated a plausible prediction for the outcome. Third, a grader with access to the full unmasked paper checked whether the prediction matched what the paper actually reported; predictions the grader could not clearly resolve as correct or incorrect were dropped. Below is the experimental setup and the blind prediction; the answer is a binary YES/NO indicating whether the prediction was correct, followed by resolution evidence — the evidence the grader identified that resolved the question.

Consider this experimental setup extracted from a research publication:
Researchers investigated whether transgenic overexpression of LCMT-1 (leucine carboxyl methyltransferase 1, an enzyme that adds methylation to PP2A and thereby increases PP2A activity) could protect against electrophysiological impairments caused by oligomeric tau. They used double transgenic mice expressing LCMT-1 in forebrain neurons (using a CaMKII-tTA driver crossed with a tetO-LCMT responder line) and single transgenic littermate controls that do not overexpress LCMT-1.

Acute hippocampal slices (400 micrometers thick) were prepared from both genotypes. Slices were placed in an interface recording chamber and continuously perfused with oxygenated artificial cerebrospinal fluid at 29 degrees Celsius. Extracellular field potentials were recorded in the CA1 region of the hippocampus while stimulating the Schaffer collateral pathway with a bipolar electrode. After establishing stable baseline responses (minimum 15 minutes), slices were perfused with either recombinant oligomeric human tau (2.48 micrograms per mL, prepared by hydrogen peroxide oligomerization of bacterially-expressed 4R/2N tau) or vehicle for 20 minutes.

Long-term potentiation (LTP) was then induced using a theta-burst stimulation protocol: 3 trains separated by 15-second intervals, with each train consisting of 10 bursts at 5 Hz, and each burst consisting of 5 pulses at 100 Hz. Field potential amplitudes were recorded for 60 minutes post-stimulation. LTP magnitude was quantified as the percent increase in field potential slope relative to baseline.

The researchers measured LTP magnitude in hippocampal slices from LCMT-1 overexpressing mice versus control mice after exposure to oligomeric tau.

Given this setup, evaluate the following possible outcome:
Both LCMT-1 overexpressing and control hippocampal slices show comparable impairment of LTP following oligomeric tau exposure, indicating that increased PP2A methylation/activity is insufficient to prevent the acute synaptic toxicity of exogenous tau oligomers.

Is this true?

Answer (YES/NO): NO